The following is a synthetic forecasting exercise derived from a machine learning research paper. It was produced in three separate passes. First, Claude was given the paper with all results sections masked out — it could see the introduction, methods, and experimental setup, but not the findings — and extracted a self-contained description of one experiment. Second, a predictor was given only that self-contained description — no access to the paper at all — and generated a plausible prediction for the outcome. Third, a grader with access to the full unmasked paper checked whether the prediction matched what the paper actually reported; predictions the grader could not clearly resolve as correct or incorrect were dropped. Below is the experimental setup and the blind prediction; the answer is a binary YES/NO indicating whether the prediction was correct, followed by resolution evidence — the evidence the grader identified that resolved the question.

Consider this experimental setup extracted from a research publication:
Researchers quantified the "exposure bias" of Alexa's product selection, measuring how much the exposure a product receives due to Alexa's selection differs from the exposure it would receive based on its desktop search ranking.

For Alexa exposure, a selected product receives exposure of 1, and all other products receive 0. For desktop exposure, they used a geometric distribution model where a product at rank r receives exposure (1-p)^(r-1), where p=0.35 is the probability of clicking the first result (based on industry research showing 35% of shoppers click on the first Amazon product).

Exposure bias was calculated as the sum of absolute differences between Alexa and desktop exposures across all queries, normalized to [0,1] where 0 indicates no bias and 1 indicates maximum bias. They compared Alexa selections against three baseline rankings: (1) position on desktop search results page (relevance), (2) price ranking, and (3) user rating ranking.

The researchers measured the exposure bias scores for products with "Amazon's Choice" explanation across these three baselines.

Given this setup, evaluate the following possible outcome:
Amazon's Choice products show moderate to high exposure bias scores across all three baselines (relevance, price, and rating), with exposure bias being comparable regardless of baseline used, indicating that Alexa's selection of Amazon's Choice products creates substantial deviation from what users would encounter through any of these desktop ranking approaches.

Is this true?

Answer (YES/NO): NO